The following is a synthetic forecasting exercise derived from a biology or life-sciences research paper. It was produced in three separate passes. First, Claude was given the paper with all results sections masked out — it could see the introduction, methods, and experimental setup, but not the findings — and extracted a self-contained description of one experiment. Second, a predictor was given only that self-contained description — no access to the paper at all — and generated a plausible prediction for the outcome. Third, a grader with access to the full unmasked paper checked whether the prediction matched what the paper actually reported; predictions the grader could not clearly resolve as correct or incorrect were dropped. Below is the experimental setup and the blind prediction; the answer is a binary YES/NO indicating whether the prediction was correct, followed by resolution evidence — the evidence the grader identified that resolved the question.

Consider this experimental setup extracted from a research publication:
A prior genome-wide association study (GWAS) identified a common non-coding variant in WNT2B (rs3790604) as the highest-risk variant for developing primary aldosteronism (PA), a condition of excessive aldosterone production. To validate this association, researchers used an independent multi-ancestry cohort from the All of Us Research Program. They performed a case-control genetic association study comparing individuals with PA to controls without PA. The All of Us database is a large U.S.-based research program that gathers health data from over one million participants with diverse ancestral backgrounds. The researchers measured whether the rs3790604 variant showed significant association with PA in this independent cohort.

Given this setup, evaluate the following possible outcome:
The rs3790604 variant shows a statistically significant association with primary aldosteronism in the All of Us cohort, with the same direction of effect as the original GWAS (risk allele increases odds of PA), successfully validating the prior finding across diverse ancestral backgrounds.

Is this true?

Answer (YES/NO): YES